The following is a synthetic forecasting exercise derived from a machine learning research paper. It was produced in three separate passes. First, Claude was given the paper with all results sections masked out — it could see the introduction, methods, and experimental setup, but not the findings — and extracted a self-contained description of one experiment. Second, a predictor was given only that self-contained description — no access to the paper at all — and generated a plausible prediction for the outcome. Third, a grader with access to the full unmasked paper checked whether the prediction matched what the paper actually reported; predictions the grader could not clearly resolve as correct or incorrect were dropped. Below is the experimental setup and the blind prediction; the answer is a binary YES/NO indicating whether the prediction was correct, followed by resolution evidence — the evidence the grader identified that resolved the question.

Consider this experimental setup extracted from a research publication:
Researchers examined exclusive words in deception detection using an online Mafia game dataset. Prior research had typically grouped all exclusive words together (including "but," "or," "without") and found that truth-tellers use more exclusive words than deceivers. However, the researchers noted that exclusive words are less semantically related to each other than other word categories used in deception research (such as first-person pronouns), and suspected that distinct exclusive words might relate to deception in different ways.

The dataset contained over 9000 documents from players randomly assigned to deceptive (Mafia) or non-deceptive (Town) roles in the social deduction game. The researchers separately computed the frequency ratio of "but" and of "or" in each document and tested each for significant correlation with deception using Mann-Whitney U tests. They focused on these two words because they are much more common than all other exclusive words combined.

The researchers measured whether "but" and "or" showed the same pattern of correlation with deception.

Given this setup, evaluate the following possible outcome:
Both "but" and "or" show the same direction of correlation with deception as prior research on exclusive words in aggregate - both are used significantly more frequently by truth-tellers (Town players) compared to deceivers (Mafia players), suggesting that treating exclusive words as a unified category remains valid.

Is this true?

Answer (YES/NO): NO